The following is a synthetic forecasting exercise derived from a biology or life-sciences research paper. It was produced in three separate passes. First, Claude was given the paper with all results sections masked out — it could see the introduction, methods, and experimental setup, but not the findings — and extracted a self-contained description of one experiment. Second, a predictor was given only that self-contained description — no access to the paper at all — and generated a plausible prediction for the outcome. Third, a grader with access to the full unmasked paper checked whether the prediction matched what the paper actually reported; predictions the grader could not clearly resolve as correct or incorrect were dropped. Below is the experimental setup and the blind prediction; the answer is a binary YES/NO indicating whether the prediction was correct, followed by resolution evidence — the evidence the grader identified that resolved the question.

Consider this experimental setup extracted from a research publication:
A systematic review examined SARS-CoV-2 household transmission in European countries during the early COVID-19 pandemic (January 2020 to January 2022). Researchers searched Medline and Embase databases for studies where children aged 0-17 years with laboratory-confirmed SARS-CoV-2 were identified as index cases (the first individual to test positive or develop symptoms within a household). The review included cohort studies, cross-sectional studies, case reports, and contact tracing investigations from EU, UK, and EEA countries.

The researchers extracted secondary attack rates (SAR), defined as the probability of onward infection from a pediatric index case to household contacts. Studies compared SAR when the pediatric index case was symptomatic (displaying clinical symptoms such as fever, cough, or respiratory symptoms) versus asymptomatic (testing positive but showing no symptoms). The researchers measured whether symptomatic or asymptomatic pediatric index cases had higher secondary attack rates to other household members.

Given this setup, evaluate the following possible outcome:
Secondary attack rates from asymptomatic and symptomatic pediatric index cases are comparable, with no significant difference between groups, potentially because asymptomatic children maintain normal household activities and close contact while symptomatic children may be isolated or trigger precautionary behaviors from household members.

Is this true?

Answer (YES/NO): NO